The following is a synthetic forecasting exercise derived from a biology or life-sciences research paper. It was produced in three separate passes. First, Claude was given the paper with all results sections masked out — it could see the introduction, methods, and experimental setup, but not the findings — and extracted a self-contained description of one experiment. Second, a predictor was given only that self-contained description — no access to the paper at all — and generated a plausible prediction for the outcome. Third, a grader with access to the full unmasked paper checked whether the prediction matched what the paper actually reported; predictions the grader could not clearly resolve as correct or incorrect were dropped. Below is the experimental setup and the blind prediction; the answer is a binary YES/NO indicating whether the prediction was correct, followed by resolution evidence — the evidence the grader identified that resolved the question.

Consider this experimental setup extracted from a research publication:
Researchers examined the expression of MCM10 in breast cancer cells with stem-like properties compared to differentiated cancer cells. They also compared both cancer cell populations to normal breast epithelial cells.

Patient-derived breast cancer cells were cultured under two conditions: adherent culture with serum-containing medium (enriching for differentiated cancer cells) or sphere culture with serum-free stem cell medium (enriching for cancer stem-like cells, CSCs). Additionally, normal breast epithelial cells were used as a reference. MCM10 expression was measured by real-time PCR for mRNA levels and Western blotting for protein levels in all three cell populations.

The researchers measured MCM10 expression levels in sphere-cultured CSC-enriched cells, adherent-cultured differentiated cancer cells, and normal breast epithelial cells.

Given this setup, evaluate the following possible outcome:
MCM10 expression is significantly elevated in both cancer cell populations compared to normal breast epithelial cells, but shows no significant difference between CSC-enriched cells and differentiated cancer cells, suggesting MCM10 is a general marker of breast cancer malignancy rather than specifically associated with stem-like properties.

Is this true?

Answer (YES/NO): NO